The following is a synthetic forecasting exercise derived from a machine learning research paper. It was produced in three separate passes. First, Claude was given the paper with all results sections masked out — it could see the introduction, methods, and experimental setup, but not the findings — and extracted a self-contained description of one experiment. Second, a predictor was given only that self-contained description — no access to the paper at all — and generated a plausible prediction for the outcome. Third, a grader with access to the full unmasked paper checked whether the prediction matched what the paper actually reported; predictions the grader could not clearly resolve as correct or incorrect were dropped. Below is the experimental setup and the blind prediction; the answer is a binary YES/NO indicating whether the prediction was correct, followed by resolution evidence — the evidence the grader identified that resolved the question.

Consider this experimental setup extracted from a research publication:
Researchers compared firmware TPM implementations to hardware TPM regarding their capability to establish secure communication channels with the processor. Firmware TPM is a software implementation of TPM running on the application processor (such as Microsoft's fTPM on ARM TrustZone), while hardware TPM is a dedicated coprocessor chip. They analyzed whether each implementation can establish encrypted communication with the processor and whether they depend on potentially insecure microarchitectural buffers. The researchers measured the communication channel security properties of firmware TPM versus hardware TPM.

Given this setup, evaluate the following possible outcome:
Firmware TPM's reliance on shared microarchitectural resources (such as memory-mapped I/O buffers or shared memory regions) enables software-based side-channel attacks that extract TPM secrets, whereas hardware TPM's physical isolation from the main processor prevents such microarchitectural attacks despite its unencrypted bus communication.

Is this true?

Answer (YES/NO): NO